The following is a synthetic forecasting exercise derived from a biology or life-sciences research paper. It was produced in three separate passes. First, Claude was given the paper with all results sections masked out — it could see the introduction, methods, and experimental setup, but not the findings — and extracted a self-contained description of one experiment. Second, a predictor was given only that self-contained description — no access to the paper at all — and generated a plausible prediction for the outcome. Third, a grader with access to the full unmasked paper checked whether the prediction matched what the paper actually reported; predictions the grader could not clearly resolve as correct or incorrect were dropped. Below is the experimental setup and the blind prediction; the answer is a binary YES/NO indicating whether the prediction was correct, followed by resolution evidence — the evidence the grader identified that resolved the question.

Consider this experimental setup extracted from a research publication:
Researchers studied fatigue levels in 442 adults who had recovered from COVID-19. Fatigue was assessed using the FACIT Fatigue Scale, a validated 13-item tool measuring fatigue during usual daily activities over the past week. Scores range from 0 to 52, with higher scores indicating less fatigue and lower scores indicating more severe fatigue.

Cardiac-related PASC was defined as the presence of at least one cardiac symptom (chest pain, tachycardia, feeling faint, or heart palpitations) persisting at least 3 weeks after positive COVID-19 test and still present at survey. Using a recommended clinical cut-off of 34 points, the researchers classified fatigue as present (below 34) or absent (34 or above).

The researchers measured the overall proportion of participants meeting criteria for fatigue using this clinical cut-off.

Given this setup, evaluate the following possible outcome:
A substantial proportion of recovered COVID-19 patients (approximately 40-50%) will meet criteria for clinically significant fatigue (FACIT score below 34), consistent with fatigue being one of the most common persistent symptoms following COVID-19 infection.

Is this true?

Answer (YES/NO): NO